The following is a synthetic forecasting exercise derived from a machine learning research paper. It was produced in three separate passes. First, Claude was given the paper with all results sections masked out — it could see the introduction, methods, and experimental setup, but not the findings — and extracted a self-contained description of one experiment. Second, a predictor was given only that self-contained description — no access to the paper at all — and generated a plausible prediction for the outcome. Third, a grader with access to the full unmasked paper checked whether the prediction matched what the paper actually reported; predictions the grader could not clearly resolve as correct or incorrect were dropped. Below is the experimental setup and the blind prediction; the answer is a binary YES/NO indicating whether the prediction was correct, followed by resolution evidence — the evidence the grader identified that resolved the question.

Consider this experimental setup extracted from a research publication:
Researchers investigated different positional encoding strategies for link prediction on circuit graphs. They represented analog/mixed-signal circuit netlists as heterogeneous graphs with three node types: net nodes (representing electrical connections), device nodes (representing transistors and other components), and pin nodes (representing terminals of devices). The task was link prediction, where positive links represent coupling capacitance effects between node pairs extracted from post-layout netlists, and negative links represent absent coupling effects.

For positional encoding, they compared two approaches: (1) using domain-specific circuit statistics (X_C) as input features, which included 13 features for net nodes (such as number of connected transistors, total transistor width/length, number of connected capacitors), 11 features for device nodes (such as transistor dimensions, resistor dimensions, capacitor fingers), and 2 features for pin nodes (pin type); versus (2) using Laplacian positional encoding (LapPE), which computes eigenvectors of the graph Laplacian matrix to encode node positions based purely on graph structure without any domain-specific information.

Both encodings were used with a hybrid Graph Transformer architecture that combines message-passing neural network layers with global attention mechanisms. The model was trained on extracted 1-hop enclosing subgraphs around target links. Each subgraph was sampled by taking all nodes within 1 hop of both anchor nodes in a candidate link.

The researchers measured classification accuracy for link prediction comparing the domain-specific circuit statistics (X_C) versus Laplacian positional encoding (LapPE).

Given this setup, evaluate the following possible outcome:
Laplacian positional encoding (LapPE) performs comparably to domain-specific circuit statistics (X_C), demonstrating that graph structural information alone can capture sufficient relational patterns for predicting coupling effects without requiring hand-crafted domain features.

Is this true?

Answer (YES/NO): NO